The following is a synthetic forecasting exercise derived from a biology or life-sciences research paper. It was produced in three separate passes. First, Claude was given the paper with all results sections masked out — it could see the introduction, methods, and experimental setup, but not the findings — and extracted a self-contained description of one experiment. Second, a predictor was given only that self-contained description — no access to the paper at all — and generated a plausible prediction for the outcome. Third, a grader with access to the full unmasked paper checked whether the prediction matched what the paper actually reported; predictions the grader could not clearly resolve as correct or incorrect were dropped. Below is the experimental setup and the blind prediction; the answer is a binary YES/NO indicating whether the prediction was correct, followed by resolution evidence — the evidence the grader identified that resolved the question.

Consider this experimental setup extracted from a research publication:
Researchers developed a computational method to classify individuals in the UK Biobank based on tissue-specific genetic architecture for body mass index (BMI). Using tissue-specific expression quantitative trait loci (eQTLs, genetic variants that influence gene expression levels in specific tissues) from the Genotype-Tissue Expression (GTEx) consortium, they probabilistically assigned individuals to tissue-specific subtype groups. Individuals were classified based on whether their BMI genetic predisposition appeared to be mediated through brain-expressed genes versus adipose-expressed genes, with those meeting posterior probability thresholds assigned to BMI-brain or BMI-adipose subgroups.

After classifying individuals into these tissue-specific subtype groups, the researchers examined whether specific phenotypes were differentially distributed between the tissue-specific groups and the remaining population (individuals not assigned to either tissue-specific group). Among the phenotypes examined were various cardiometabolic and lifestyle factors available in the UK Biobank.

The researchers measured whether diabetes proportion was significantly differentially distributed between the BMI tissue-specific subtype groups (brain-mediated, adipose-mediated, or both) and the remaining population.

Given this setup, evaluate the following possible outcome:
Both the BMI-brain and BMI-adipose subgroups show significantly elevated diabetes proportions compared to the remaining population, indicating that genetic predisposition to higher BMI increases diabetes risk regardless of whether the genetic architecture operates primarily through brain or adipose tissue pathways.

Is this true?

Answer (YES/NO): YES